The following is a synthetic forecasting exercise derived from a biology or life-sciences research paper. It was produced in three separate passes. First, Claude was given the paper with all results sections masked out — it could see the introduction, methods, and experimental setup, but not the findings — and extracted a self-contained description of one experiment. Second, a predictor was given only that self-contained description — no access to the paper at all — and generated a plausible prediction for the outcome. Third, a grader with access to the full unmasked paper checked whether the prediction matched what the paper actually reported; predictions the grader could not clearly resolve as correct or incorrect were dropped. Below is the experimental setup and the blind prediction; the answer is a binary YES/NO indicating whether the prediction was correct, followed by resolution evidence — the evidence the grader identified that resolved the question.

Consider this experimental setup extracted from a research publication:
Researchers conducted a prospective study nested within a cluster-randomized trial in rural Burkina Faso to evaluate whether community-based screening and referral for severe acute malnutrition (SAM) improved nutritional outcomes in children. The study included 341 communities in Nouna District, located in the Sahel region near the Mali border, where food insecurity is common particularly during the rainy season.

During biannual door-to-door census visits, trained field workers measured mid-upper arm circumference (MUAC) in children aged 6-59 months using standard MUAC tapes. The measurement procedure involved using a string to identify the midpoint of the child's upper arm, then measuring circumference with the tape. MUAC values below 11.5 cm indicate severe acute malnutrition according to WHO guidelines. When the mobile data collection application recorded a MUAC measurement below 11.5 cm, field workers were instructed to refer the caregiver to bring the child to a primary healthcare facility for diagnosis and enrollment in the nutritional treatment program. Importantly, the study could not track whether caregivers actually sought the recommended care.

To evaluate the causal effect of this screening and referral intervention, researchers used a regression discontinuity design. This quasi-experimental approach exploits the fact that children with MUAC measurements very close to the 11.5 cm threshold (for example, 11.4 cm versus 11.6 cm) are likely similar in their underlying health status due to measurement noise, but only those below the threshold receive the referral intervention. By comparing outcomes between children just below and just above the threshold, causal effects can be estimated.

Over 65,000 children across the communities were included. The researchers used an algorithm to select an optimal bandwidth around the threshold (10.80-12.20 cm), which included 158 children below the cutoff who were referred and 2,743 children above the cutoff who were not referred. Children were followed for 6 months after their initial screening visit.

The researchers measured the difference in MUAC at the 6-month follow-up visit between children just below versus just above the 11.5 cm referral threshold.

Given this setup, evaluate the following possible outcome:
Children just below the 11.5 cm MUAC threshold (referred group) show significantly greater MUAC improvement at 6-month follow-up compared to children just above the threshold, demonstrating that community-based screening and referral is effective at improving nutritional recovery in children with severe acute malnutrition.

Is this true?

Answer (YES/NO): NO